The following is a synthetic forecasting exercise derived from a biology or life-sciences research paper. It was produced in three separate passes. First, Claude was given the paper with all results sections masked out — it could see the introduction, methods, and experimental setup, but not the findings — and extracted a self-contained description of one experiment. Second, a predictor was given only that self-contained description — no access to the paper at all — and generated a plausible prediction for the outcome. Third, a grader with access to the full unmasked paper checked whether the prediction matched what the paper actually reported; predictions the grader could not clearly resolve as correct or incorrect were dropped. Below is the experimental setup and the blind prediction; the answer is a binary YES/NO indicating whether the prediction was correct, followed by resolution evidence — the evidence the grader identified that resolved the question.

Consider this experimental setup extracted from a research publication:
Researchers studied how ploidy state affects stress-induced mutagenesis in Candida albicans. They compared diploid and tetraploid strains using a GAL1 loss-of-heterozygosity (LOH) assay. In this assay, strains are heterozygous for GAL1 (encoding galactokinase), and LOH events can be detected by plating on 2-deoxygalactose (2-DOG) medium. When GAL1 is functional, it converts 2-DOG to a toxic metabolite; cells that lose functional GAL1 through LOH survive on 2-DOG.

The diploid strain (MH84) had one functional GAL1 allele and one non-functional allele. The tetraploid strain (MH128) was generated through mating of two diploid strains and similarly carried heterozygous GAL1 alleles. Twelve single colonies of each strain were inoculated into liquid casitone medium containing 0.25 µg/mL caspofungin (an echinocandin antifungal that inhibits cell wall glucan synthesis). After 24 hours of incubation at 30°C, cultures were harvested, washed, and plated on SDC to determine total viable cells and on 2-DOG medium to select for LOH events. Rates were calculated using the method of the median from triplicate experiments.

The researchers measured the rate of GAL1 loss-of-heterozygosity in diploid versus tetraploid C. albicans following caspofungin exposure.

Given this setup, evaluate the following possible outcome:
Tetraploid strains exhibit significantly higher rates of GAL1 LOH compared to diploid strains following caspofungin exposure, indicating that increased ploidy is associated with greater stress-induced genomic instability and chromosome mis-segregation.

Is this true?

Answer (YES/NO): YES